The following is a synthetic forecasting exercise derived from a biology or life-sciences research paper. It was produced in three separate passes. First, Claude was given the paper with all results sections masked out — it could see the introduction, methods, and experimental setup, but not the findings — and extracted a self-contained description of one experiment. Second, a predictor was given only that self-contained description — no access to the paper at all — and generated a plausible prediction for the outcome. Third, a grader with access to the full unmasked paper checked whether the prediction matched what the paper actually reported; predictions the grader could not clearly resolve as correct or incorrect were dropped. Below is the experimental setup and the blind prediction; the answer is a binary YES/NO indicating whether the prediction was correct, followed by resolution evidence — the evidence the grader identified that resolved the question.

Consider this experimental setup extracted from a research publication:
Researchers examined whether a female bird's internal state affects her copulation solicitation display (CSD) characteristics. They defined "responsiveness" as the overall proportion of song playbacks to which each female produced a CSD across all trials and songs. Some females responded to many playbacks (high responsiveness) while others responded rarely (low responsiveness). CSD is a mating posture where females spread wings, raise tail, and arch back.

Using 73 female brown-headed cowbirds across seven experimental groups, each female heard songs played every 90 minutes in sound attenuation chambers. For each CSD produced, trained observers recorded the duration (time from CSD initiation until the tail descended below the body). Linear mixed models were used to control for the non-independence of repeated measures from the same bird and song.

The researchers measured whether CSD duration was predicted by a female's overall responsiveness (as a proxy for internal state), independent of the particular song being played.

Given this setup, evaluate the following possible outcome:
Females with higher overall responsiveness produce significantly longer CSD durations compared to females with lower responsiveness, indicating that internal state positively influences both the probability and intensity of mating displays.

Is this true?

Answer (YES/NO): YES